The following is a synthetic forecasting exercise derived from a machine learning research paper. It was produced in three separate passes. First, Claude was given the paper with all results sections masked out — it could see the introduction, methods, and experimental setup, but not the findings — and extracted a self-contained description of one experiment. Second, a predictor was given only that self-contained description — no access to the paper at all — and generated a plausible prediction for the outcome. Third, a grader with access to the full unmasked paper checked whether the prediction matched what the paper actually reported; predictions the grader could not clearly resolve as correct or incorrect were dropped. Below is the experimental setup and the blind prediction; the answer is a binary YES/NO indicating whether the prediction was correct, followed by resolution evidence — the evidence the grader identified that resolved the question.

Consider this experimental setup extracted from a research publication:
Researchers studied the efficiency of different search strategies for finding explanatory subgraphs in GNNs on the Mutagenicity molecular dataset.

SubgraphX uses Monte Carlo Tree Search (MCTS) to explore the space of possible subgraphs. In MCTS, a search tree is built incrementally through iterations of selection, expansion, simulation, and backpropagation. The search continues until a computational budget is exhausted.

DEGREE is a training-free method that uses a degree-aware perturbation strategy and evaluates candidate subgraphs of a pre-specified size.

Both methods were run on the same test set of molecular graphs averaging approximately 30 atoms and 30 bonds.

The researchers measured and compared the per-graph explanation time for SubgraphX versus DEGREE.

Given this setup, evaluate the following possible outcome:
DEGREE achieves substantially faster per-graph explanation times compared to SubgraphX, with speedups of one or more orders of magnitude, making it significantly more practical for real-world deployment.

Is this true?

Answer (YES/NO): YES